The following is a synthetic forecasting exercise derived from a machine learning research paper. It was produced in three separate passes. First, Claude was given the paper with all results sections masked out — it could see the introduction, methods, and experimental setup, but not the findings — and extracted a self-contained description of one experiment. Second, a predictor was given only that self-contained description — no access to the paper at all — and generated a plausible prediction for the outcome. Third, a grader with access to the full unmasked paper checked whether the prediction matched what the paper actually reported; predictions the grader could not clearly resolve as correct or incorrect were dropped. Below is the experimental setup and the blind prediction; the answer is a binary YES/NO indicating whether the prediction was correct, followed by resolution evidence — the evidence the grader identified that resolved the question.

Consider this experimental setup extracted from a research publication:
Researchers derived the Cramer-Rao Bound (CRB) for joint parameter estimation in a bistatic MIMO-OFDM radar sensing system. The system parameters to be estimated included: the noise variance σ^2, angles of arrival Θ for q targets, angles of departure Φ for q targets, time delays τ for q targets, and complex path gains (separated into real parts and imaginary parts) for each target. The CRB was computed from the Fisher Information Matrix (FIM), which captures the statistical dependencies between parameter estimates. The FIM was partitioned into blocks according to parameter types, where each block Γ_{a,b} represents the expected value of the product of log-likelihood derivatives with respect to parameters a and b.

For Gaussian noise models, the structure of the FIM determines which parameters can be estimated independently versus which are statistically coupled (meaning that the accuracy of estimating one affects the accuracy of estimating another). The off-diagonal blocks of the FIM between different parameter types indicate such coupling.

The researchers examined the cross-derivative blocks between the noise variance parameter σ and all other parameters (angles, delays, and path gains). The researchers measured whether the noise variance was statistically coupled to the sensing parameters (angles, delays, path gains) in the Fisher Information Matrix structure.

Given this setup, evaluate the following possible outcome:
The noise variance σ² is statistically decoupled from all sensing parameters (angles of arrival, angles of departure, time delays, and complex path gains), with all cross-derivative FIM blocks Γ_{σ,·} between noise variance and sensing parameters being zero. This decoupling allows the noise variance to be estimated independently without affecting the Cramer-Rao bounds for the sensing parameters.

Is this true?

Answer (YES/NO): YES